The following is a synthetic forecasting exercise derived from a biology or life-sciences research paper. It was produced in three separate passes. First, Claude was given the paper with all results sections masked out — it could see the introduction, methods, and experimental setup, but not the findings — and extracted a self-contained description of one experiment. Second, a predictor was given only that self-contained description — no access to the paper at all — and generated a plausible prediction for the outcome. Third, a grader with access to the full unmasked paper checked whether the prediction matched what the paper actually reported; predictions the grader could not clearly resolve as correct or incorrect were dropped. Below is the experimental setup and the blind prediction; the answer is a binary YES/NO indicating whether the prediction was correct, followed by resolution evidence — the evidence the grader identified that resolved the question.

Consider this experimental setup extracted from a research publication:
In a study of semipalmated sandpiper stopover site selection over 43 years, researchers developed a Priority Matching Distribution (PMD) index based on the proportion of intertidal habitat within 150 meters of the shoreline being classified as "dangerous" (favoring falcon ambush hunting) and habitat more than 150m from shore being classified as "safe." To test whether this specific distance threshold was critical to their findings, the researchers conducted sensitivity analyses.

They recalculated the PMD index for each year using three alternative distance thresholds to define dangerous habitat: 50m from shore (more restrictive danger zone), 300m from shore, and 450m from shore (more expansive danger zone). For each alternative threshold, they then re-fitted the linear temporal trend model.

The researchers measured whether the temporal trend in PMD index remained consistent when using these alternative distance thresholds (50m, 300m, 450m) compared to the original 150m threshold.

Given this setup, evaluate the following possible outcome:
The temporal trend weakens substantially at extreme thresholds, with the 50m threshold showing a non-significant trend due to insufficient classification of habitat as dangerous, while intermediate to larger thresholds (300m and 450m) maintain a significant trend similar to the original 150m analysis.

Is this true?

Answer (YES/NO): NO